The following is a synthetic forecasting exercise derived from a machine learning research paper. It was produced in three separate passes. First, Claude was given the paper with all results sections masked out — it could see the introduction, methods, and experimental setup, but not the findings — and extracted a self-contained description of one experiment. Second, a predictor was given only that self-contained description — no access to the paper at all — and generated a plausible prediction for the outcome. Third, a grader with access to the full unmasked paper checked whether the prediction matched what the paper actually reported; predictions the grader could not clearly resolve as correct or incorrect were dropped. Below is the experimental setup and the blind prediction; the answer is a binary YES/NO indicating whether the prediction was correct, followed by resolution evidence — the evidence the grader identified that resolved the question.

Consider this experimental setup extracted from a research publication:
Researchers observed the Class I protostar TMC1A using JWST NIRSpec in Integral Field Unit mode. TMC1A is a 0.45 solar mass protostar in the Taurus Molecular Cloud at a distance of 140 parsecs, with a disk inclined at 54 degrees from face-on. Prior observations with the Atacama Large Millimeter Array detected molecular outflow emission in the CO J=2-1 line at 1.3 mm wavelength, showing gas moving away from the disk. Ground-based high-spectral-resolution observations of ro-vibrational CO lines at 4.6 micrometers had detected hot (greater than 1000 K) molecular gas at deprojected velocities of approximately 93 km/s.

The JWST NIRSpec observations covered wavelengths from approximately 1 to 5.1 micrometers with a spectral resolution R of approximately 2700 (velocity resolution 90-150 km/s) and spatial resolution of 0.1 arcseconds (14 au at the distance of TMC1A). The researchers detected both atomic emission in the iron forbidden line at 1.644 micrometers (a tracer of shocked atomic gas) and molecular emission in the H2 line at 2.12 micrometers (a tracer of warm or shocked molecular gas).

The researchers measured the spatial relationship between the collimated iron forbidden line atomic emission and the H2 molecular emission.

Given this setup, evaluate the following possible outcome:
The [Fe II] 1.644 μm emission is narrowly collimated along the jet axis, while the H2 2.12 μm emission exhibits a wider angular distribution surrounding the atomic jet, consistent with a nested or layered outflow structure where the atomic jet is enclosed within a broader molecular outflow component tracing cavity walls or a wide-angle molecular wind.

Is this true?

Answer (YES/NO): YES